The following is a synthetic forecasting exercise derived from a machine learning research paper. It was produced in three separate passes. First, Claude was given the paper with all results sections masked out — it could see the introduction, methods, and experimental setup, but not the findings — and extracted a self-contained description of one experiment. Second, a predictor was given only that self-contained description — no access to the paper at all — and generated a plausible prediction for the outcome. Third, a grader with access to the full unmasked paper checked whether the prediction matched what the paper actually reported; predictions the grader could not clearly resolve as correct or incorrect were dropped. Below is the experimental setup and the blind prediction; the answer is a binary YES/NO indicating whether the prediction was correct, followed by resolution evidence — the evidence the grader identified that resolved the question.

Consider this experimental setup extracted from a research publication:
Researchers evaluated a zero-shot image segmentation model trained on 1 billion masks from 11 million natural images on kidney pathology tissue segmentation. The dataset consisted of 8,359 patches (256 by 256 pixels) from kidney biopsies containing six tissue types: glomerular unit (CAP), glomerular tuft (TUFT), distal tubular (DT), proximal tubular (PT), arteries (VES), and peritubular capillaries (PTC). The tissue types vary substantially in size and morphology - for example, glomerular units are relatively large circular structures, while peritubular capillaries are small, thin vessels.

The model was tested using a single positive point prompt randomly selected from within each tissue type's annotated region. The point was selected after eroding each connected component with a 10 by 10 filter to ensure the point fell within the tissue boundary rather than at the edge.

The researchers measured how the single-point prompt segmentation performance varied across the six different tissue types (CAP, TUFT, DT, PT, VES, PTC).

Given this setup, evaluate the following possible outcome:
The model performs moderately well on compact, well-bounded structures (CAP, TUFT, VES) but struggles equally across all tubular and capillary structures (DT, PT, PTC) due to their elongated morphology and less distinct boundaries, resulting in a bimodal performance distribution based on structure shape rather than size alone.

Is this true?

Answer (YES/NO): NO